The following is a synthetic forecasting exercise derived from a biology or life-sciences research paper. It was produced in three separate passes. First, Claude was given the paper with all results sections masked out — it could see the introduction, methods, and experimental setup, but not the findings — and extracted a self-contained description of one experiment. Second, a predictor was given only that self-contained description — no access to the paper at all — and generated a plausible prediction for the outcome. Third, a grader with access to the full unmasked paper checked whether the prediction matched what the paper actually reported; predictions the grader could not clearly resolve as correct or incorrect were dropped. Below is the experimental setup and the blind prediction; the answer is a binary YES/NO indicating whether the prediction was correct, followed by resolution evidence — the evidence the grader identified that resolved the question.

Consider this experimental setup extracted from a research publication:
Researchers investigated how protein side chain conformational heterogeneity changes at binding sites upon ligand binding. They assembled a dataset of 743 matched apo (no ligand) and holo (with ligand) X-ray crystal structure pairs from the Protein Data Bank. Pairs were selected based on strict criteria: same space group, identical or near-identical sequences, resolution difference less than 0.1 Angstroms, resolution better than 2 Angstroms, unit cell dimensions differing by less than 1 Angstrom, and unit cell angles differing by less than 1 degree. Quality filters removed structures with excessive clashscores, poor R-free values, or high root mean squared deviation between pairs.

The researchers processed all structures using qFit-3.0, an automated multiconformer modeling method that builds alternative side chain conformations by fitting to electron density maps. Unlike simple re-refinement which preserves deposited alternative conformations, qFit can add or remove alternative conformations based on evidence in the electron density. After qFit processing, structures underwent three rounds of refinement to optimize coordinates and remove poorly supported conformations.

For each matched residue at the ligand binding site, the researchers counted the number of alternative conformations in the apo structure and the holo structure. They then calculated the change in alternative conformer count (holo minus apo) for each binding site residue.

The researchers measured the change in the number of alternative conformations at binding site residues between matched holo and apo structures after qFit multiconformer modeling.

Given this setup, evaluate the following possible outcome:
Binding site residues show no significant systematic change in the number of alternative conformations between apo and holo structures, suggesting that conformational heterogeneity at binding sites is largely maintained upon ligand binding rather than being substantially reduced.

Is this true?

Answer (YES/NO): NO